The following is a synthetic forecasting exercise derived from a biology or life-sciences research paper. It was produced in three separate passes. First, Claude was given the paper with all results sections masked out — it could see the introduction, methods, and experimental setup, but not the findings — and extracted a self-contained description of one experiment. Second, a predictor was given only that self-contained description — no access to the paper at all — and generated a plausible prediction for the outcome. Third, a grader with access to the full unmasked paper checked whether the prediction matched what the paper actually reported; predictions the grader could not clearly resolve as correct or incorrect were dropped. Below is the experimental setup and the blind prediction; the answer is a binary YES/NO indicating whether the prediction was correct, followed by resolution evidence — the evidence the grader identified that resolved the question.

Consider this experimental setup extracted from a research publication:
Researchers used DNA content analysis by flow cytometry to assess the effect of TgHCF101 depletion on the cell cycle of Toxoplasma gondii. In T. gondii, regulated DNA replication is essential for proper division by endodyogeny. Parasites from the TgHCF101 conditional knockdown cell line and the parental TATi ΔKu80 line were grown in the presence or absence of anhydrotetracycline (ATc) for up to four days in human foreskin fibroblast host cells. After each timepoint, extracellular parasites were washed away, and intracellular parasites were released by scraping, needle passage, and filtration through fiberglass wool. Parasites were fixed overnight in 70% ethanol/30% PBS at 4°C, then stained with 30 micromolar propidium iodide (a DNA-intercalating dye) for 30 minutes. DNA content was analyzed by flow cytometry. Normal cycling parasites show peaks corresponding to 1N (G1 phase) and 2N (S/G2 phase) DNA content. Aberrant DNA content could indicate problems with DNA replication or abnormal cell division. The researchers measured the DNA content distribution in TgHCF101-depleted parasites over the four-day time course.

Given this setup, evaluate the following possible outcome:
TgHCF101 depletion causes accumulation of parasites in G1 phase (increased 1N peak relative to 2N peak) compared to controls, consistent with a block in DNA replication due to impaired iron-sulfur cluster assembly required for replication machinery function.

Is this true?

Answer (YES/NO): NO